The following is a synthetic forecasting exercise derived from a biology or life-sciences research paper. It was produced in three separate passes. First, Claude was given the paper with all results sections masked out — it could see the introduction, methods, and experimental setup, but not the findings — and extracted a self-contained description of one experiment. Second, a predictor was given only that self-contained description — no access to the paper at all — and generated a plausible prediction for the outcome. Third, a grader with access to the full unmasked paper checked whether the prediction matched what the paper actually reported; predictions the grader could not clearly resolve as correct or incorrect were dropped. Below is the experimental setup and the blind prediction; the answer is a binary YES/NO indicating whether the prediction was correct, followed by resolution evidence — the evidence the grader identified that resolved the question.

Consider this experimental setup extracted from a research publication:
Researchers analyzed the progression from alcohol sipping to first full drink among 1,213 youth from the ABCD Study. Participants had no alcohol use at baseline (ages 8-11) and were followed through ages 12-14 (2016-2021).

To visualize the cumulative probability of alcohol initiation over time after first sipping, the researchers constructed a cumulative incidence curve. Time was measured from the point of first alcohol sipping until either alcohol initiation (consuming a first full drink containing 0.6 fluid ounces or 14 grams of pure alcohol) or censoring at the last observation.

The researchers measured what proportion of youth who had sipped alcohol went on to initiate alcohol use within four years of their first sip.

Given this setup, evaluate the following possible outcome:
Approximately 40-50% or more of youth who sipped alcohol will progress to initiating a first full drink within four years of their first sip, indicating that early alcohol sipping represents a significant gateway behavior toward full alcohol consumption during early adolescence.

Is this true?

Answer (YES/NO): NO